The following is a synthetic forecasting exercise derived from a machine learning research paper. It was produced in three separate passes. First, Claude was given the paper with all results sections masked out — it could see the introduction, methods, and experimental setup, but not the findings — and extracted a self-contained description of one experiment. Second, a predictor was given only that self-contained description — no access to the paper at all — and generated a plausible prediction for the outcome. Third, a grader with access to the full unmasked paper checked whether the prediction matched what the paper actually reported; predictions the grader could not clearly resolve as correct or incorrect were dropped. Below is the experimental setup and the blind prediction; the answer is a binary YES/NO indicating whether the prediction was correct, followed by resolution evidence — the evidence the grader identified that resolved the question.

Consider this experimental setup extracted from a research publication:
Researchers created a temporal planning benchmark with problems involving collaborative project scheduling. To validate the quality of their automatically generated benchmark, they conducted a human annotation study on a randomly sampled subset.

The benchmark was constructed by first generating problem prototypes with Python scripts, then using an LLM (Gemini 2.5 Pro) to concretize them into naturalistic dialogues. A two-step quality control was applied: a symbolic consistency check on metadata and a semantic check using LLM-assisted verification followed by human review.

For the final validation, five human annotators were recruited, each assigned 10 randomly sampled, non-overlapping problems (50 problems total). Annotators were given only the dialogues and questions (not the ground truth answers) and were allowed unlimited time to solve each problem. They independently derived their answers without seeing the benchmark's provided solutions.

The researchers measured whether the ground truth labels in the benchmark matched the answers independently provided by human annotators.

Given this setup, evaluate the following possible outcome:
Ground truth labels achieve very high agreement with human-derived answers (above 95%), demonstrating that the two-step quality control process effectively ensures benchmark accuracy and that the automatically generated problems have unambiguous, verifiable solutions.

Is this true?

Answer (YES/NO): YES